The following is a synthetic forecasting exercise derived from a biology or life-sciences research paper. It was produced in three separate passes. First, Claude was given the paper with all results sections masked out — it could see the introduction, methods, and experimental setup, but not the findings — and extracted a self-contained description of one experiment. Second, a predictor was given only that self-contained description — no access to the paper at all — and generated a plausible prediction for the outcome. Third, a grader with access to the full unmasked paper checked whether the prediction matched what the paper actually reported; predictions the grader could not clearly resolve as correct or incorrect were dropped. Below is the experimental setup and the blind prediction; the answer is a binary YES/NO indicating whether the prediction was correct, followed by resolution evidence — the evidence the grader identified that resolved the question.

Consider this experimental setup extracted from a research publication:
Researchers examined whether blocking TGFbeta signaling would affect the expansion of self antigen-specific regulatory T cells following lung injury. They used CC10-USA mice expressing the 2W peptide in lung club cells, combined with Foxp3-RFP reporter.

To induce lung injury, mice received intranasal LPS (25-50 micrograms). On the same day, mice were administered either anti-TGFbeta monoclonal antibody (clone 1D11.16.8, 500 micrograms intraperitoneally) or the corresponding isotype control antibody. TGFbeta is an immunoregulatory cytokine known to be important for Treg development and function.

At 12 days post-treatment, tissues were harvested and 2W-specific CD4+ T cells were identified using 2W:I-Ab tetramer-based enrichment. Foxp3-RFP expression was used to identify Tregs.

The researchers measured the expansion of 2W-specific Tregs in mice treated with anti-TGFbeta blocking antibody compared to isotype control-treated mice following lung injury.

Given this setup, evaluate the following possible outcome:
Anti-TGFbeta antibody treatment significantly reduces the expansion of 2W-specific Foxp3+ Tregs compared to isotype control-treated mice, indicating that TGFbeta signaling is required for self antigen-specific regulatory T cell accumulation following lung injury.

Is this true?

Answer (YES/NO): NO